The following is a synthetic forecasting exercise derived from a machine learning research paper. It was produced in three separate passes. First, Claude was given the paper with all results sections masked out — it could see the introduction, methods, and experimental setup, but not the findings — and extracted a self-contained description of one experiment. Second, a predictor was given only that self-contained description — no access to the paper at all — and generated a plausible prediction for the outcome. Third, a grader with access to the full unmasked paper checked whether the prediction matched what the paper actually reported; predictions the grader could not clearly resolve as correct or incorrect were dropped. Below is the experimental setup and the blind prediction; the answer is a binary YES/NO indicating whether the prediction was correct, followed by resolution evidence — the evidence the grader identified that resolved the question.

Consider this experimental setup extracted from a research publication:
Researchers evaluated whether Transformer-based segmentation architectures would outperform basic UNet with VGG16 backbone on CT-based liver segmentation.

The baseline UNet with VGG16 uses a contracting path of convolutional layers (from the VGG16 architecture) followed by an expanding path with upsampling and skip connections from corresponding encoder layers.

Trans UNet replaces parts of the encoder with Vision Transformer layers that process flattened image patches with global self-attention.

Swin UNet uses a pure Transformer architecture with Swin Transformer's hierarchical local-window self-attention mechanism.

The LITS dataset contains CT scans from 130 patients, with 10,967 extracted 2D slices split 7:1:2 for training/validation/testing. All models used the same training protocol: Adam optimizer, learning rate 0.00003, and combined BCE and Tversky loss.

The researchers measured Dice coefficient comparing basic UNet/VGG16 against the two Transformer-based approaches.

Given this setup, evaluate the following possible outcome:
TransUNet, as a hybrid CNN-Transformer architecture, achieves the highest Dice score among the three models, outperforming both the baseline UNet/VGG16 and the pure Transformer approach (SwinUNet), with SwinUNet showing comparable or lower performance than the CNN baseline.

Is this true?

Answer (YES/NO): NO